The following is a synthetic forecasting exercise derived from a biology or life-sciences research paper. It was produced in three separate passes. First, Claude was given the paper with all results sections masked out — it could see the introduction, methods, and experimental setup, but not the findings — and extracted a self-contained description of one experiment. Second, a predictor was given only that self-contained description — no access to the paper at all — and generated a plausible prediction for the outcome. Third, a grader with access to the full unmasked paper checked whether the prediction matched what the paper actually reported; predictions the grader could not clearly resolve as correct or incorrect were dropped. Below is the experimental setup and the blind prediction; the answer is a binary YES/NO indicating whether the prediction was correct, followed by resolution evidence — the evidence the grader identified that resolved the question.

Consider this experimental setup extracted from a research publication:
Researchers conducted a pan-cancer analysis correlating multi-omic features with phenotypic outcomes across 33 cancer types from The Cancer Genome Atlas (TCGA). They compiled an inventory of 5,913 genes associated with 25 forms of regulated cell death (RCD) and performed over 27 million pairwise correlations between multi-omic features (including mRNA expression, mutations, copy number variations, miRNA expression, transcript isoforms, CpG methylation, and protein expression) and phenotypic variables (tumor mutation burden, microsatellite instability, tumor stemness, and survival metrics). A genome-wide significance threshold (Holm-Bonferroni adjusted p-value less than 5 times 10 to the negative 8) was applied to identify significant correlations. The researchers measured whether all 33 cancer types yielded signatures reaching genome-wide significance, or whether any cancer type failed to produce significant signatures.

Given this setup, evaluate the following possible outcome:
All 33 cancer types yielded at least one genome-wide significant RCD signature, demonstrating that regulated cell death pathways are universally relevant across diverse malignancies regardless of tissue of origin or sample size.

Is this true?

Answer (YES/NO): NO